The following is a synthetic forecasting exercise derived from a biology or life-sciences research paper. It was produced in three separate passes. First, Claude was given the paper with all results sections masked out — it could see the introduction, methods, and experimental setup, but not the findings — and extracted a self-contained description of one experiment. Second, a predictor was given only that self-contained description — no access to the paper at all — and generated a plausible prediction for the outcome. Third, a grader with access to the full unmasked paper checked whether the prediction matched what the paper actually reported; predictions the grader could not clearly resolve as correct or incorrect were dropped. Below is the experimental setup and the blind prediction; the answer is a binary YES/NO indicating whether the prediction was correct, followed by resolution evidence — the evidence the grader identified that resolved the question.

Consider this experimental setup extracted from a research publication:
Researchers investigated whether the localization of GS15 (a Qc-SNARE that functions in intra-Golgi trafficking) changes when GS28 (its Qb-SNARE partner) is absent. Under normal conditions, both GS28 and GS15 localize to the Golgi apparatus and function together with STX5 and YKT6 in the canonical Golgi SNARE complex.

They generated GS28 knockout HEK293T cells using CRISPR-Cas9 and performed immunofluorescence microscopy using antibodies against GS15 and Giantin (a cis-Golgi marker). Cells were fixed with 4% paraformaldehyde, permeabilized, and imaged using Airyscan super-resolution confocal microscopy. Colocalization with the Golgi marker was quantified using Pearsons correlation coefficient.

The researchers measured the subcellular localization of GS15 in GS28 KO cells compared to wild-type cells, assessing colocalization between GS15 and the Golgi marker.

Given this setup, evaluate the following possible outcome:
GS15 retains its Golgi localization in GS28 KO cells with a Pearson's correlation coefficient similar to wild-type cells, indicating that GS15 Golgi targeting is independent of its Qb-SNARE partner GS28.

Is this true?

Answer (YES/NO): NO